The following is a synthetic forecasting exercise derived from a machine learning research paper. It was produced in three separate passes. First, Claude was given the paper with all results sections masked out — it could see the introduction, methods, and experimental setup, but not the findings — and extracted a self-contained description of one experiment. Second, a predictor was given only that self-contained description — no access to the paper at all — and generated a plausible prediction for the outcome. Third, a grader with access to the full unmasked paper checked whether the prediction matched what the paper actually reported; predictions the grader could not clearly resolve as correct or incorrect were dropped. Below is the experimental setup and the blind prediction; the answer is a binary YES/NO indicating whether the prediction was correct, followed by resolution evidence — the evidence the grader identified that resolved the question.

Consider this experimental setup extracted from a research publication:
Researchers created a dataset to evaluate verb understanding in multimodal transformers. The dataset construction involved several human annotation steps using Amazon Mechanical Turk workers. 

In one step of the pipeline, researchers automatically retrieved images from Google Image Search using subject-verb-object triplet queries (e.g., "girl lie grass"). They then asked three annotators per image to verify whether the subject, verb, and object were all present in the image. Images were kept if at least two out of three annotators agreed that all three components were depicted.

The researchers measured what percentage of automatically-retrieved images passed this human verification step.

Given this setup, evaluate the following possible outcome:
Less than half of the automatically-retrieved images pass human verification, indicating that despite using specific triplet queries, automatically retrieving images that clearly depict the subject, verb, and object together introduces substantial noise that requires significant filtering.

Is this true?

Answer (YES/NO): NO